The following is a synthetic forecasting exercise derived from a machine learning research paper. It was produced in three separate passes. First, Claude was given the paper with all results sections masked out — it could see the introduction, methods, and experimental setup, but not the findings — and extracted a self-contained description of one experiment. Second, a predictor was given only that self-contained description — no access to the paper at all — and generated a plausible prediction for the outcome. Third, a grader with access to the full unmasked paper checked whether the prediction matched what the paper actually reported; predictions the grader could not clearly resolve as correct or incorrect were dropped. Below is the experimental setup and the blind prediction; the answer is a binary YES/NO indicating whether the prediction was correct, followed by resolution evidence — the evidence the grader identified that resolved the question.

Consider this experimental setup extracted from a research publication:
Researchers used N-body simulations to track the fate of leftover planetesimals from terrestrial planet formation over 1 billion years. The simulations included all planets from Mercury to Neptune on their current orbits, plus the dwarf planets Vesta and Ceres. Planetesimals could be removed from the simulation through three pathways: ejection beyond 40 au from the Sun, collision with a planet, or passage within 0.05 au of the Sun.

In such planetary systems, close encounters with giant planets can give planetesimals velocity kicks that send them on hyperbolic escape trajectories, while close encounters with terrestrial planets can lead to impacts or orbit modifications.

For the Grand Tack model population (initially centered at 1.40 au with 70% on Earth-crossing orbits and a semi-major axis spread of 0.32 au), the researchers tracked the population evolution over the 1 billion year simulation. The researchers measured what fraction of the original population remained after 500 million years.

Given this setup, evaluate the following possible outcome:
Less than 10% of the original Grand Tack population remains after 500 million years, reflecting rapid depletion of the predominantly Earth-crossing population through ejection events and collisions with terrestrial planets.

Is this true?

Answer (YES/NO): YES